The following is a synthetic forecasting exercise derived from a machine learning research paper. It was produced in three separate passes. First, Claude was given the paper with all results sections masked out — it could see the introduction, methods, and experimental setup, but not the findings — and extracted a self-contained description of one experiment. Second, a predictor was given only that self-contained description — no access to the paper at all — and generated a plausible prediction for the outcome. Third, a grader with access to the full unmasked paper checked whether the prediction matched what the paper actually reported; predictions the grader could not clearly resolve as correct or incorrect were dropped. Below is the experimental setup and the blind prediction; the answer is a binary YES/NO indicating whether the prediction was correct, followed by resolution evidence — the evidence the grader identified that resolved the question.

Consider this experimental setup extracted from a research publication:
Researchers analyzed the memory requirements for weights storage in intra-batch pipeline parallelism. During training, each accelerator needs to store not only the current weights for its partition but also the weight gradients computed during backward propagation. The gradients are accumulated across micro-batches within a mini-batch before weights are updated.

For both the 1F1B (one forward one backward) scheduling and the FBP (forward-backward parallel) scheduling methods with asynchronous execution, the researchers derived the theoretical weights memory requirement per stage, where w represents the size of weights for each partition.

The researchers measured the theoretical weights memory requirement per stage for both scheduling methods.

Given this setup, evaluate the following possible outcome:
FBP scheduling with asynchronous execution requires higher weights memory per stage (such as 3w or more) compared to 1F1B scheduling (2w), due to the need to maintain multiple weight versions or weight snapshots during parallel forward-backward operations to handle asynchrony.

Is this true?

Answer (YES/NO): NO